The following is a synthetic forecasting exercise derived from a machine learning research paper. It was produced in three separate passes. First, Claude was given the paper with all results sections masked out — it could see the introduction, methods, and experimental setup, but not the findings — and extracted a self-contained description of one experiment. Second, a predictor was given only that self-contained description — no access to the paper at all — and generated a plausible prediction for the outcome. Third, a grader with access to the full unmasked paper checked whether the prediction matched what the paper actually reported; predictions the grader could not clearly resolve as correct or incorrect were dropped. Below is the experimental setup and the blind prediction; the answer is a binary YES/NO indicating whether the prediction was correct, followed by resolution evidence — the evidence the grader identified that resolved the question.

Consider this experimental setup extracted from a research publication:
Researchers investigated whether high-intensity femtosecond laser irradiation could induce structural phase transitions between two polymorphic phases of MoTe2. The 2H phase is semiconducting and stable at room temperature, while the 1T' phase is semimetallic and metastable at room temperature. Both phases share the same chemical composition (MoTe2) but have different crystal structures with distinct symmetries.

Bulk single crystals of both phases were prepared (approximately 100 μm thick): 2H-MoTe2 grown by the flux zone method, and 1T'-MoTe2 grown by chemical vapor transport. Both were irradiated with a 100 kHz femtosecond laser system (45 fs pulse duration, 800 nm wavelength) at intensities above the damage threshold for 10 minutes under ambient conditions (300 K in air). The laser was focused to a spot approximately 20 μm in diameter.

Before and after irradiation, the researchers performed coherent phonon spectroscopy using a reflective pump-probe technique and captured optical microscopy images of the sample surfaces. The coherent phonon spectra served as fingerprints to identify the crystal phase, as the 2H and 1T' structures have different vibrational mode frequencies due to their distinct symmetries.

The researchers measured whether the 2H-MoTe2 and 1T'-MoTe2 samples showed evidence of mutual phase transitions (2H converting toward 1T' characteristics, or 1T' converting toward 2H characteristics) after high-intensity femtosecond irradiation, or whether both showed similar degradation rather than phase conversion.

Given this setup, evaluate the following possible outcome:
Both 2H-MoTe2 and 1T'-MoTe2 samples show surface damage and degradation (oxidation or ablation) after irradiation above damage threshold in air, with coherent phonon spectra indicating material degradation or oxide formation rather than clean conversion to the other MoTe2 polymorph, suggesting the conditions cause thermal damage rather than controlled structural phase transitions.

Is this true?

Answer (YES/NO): YES